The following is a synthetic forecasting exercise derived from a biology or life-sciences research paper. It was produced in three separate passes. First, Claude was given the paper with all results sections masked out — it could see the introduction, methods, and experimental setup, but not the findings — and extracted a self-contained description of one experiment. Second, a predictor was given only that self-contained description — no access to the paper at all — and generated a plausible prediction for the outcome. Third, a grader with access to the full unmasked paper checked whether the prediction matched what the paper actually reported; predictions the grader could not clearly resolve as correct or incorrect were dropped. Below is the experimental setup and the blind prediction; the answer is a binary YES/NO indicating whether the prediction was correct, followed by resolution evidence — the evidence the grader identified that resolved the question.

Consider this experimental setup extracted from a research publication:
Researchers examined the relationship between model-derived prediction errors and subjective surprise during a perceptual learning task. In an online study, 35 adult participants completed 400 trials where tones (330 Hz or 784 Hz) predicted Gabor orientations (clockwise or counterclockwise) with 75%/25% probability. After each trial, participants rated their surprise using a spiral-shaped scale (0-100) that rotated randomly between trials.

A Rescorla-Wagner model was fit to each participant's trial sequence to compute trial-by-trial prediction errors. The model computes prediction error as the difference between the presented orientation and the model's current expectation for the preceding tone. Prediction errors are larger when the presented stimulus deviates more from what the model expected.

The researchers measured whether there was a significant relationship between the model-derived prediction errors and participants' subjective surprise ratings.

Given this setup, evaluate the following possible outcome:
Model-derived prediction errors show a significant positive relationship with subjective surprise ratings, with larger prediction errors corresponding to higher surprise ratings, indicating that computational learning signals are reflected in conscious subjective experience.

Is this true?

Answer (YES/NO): YES